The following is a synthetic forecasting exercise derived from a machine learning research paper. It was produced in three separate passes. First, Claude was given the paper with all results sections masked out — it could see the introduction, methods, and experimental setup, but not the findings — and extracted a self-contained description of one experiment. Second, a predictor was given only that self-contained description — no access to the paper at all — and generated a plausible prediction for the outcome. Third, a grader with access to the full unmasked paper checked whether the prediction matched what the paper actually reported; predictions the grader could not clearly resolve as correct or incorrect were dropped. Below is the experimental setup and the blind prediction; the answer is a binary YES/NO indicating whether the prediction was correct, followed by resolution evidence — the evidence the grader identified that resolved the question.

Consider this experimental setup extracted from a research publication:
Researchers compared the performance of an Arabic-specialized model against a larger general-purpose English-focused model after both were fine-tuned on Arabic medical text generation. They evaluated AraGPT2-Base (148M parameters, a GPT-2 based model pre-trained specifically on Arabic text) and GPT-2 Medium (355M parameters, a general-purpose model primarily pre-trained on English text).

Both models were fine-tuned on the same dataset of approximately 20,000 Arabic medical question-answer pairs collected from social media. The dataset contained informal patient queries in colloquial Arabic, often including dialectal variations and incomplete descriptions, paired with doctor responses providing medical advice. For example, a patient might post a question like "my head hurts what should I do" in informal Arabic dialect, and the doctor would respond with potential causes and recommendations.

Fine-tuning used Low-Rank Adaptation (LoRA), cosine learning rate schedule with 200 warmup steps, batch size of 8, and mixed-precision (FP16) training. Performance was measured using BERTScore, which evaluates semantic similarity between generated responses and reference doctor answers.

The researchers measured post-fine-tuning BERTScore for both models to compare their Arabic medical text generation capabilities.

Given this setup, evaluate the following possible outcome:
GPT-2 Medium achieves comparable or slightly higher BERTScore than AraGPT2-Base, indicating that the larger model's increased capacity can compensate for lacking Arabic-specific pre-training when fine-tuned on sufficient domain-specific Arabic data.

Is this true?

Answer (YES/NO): YES